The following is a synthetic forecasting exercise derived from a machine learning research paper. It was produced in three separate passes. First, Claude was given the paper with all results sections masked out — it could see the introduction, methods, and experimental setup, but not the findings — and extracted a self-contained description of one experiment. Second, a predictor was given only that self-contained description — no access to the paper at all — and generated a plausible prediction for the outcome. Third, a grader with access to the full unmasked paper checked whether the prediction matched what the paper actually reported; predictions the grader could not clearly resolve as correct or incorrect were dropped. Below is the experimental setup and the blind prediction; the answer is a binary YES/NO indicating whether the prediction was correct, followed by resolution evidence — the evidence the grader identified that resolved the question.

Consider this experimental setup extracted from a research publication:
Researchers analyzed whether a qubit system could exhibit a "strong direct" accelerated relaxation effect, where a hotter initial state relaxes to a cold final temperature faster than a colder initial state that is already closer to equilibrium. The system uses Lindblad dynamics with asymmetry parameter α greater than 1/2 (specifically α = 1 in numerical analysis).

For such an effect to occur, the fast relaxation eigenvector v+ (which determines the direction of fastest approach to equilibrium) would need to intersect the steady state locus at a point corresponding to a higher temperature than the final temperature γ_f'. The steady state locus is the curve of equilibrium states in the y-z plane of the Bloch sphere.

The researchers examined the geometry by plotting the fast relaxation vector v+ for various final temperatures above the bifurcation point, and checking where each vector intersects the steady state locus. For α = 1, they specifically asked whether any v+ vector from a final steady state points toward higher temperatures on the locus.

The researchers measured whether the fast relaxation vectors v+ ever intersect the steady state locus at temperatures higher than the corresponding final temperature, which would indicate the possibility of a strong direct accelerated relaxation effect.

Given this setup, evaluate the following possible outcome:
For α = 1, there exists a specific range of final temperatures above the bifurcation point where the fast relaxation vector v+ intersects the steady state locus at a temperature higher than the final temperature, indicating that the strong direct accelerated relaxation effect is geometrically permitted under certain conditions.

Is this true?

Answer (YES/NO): NO